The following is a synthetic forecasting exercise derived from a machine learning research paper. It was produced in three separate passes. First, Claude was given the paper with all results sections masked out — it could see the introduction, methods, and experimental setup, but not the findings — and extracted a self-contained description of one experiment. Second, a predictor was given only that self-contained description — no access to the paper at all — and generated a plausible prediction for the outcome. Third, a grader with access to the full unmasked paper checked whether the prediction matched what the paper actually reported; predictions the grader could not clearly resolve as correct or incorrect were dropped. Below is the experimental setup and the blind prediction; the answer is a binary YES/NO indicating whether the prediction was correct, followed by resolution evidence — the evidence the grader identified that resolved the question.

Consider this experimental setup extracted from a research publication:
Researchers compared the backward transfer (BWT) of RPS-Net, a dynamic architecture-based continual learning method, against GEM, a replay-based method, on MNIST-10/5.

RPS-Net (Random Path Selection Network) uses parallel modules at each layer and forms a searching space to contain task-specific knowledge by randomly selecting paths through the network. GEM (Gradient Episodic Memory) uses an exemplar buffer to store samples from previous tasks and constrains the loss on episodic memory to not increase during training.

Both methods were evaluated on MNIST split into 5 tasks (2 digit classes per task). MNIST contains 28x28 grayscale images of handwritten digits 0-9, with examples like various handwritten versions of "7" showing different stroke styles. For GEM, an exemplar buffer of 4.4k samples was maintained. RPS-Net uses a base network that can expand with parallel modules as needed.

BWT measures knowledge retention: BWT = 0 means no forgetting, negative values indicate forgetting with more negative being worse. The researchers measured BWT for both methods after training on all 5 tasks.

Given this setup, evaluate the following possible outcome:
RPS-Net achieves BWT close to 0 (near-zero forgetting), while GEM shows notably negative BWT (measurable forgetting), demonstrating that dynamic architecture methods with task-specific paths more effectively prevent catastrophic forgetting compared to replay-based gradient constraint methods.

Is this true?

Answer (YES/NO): NO